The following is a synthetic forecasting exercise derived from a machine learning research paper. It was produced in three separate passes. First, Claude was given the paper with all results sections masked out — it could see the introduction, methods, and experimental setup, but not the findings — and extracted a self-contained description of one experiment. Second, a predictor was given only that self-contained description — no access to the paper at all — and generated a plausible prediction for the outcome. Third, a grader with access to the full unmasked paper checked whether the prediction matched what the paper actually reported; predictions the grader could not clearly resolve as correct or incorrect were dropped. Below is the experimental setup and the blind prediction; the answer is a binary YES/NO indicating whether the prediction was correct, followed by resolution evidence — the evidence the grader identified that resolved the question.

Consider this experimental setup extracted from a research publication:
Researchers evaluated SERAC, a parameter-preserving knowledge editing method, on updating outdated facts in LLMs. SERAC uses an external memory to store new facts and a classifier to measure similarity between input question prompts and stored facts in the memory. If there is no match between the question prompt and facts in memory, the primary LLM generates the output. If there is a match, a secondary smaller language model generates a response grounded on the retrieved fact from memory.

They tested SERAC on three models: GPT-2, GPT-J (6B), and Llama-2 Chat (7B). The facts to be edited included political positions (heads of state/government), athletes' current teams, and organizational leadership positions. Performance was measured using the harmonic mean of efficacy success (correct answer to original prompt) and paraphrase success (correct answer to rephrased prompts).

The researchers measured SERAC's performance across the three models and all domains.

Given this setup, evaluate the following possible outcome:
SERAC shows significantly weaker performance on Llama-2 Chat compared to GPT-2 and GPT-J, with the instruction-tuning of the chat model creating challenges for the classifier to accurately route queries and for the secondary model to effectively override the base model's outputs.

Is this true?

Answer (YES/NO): NO